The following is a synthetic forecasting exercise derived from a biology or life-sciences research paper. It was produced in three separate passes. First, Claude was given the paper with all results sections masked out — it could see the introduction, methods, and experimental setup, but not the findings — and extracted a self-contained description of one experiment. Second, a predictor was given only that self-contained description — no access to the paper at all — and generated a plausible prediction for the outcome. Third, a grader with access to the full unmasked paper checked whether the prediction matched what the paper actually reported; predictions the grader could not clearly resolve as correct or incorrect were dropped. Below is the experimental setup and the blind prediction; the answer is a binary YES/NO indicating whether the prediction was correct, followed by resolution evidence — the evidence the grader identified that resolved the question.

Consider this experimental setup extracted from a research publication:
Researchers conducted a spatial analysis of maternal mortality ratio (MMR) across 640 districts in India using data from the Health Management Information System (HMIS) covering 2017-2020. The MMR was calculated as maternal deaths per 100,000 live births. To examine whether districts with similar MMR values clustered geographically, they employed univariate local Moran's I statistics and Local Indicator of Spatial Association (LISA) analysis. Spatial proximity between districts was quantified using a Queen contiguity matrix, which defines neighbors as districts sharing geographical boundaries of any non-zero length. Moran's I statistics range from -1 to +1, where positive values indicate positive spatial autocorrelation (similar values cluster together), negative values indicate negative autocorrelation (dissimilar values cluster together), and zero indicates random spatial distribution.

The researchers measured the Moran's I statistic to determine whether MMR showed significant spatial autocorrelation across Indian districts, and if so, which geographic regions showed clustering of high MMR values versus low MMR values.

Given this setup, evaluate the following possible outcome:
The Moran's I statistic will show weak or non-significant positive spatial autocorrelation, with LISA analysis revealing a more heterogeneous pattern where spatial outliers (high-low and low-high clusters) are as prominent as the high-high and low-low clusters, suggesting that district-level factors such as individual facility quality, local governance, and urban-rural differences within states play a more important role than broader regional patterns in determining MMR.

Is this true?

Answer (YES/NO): NO